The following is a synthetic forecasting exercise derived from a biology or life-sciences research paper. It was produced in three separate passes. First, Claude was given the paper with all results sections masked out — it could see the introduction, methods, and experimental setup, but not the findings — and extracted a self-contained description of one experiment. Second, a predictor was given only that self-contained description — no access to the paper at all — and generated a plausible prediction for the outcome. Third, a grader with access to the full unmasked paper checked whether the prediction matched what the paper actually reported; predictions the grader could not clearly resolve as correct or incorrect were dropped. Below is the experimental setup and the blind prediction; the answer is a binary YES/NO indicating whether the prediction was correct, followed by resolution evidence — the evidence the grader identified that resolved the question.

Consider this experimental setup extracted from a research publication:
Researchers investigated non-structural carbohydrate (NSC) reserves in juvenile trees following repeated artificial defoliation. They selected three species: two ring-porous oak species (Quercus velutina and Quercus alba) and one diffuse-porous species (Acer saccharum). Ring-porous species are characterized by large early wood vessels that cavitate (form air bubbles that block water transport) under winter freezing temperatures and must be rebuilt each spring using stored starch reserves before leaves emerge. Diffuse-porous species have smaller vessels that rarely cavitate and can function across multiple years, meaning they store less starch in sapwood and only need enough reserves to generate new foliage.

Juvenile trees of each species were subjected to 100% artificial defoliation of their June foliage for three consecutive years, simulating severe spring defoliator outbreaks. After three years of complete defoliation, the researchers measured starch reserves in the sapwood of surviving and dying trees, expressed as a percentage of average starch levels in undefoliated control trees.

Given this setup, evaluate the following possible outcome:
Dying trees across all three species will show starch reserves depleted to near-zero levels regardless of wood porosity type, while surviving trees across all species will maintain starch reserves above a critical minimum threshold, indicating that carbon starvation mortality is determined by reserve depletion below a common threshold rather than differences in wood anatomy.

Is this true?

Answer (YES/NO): NO